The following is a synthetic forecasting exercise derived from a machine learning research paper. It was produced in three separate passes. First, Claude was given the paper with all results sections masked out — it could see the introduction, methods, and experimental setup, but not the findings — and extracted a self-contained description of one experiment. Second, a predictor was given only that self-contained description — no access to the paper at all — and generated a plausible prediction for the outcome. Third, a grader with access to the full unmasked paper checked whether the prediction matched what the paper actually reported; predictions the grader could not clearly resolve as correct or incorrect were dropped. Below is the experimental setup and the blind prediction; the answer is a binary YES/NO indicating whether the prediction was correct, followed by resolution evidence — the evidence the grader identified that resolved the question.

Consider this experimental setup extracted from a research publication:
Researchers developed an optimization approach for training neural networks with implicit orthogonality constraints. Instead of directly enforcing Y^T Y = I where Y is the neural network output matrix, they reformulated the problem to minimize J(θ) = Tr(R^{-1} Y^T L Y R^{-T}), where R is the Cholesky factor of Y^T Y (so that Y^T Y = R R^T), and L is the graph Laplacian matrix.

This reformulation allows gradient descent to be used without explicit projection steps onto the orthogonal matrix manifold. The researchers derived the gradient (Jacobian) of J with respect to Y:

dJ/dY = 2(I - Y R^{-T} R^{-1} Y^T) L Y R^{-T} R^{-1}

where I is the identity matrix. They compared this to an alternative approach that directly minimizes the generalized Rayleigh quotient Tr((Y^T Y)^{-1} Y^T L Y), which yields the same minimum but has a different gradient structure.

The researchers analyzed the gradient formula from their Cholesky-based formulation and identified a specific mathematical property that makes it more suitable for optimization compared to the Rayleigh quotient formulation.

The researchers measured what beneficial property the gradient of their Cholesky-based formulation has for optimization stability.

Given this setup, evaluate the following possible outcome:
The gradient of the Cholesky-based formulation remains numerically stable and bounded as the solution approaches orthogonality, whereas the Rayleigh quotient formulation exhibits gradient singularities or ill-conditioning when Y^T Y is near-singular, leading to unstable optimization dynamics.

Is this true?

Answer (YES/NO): NO